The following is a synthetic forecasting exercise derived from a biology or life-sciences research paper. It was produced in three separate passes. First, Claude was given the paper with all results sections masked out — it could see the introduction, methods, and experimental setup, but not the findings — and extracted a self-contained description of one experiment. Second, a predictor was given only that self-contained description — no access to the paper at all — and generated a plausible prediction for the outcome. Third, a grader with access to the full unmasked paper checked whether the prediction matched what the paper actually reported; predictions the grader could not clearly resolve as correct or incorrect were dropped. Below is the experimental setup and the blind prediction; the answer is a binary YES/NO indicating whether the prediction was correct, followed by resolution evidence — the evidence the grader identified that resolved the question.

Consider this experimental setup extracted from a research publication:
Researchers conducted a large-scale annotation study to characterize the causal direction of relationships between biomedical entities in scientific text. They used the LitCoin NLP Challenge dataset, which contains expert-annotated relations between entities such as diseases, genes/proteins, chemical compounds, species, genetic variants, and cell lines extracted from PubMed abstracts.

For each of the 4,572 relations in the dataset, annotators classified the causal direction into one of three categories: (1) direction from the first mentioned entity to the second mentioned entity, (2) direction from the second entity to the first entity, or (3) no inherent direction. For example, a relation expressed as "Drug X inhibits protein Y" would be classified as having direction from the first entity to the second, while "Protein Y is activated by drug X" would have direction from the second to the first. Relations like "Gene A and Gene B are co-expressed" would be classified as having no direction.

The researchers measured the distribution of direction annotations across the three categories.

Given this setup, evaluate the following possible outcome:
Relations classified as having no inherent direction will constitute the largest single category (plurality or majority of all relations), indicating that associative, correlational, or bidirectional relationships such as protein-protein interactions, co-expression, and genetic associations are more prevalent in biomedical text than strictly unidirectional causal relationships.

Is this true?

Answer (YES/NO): NO